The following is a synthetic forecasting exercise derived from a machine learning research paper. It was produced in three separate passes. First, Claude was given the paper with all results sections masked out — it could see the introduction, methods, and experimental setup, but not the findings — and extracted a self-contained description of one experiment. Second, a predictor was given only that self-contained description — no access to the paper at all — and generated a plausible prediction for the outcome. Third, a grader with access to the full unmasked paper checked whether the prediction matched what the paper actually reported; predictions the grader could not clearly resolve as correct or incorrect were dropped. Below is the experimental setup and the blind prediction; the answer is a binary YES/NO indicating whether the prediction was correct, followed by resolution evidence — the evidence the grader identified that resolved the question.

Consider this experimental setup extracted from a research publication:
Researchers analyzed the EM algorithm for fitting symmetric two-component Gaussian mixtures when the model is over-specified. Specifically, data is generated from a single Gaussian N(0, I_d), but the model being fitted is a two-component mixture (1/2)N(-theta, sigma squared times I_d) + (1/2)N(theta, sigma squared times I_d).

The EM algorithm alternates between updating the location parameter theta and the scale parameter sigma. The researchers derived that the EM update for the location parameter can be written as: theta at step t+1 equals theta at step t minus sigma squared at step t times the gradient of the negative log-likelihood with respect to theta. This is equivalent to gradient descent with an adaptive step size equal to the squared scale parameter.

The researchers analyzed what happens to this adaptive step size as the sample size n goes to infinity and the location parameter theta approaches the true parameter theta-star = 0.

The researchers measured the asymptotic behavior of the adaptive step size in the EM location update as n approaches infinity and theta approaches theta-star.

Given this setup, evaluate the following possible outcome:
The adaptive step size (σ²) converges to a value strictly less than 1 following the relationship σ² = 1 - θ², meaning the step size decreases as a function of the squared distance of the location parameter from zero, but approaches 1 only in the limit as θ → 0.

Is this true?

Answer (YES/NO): YES